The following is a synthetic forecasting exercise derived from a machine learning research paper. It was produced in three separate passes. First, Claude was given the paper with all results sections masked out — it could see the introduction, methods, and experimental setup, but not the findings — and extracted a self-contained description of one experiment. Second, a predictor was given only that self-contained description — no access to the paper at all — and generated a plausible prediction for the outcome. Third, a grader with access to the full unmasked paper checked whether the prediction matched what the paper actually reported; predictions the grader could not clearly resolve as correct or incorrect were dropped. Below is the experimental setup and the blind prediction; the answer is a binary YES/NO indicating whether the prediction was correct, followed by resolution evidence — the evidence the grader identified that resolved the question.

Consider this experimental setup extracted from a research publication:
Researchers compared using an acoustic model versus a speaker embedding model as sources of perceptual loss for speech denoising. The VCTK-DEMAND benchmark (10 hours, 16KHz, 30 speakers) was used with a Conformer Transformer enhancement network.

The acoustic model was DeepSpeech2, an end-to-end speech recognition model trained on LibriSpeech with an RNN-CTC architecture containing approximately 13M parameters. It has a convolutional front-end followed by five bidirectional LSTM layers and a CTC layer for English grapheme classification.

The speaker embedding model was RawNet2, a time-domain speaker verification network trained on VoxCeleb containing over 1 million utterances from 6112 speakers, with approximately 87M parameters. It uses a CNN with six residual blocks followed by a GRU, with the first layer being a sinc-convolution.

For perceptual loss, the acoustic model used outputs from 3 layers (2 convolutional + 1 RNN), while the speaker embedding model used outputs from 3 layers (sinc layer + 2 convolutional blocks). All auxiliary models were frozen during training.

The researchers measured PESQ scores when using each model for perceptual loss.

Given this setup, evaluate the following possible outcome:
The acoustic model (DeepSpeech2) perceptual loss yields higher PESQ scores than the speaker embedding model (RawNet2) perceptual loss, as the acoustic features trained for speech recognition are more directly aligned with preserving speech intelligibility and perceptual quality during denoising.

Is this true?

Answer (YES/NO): YES